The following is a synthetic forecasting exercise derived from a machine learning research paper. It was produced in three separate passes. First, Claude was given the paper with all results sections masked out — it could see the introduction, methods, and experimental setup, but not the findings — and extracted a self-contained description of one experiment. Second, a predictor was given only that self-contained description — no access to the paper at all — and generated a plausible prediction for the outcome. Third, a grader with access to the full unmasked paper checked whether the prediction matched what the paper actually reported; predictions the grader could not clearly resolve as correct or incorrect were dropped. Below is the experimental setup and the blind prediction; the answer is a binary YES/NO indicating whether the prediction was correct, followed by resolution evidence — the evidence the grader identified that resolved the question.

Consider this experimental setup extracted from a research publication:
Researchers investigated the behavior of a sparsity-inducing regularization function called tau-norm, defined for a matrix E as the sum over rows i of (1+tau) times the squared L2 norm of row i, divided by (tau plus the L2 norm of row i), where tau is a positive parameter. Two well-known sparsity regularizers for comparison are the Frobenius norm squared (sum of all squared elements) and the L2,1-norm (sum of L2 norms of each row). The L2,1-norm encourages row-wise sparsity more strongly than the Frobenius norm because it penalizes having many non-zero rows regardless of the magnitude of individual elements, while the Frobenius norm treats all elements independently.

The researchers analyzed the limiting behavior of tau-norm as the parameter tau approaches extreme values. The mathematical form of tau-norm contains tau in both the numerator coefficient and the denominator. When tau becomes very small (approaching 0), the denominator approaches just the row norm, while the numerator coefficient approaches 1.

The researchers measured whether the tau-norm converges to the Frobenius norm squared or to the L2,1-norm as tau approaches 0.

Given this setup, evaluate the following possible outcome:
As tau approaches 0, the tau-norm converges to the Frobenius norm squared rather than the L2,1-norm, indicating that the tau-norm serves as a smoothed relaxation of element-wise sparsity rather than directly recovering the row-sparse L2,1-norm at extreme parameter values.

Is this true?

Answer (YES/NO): NO